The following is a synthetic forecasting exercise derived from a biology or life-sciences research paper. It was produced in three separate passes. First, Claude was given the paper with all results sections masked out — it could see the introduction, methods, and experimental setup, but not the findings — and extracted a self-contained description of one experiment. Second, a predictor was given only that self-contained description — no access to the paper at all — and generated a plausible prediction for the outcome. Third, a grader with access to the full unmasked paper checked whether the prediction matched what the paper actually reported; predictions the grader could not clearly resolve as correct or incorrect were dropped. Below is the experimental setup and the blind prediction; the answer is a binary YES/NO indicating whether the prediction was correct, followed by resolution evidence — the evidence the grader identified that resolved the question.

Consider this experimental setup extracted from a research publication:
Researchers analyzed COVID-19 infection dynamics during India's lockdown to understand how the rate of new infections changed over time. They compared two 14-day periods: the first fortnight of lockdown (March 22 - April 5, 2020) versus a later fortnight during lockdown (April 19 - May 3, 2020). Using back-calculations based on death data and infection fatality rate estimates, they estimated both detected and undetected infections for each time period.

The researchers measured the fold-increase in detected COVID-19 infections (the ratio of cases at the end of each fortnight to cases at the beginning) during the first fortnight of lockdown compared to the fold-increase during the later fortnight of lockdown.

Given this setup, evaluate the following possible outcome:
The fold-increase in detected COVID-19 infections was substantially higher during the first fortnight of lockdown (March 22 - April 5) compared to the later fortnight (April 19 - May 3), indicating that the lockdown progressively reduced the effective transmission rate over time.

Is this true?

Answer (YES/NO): YES